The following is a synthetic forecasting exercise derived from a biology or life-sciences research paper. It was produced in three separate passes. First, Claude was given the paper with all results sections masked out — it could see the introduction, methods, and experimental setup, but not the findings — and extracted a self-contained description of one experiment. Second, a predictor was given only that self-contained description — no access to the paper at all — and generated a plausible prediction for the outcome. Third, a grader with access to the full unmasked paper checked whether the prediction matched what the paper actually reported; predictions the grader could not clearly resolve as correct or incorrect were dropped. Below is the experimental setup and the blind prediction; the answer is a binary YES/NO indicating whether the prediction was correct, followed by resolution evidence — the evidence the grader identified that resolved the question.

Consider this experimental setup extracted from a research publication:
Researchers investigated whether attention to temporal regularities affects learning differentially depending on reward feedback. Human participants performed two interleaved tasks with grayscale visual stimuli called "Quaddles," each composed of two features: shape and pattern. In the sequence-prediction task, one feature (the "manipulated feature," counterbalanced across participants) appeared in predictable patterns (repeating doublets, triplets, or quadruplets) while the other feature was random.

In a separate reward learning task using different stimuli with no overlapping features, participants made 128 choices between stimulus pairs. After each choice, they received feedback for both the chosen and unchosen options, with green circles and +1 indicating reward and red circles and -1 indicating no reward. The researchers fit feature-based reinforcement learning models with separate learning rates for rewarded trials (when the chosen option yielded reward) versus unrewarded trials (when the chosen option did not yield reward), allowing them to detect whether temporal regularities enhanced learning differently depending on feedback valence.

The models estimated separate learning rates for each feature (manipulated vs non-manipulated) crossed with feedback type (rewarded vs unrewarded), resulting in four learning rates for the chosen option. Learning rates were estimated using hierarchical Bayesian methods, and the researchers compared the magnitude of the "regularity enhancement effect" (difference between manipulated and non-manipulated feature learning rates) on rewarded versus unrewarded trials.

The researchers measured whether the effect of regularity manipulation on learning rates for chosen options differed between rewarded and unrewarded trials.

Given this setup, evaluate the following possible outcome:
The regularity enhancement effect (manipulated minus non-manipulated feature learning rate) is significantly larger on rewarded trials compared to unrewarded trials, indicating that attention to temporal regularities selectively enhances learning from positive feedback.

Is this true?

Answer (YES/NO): NO